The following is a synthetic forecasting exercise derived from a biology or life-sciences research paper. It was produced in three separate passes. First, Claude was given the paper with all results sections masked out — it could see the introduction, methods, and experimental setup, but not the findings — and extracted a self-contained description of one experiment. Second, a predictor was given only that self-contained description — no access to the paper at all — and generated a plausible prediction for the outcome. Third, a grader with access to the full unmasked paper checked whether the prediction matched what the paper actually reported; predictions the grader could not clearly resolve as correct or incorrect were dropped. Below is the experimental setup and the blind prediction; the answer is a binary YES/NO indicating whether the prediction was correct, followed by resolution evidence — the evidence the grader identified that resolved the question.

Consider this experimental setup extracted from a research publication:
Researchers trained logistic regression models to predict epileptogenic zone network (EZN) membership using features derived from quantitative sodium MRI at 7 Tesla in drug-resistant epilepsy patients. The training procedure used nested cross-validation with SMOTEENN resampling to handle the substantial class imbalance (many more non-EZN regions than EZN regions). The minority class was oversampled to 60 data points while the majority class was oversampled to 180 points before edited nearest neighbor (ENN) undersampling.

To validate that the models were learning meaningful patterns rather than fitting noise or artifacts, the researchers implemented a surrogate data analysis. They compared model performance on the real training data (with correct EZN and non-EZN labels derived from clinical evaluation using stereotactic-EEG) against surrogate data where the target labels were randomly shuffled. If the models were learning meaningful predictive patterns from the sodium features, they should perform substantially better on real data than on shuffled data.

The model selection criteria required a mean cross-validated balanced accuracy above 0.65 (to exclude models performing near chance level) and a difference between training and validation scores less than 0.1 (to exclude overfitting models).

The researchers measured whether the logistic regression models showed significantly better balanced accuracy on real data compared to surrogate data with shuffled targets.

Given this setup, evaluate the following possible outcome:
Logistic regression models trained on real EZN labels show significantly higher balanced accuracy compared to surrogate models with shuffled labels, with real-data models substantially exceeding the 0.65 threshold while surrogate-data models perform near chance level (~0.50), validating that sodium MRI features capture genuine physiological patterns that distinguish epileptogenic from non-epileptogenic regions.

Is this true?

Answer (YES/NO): NO